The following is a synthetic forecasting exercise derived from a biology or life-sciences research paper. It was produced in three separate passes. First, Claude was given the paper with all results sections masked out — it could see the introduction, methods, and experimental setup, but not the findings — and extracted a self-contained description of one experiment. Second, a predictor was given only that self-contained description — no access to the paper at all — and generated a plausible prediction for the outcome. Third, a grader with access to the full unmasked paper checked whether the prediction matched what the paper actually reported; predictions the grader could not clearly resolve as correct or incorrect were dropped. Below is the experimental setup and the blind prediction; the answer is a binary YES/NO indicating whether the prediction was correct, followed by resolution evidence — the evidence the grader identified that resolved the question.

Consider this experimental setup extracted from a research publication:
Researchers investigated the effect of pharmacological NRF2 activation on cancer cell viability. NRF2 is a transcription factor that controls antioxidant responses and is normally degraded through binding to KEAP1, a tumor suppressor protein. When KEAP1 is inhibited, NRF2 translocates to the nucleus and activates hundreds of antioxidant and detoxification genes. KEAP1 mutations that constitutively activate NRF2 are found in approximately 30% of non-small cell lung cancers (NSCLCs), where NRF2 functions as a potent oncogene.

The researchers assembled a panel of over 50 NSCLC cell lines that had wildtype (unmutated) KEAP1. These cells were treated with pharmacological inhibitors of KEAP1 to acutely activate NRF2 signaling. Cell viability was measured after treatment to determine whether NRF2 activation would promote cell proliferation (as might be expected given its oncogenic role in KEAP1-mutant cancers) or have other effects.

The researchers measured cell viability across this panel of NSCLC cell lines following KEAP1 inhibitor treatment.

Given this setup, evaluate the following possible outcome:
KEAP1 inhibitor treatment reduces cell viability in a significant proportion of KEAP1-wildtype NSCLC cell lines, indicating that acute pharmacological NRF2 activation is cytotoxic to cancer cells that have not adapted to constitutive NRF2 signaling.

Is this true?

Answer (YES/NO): YES